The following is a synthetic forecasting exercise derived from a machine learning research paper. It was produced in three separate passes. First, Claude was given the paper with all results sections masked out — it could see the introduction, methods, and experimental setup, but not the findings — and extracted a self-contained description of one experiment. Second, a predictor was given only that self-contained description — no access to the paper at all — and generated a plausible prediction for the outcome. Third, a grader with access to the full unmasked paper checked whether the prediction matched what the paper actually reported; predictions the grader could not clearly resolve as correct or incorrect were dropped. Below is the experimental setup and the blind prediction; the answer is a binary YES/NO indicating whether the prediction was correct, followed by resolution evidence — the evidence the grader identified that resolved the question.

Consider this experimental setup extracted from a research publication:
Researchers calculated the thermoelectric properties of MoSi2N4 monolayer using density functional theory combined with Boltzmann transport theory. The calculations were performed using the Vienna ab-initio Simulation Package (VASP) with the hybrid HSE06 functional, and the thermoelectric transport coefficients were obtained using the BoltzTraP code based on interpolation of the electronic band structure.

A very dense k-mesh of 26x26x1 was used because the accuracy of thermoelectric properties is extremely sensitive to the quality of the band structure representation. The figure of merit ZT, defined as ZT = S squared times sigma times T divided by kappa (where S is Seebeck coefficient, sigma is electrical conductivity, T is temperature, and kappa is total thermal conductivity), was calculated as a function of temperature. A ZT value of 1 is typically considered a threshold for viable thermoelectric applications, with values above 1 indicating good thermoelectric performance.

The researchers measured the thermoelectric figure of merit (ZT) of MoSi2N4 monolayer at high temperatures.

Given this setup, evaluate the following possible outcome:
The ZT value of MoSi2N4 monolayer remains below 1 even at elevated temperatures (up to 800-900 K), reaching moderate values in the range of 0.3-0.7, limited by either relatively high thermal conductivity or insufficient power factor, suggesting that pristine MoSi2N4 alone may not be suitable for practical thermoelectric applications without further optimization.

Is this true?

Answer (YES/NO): NO